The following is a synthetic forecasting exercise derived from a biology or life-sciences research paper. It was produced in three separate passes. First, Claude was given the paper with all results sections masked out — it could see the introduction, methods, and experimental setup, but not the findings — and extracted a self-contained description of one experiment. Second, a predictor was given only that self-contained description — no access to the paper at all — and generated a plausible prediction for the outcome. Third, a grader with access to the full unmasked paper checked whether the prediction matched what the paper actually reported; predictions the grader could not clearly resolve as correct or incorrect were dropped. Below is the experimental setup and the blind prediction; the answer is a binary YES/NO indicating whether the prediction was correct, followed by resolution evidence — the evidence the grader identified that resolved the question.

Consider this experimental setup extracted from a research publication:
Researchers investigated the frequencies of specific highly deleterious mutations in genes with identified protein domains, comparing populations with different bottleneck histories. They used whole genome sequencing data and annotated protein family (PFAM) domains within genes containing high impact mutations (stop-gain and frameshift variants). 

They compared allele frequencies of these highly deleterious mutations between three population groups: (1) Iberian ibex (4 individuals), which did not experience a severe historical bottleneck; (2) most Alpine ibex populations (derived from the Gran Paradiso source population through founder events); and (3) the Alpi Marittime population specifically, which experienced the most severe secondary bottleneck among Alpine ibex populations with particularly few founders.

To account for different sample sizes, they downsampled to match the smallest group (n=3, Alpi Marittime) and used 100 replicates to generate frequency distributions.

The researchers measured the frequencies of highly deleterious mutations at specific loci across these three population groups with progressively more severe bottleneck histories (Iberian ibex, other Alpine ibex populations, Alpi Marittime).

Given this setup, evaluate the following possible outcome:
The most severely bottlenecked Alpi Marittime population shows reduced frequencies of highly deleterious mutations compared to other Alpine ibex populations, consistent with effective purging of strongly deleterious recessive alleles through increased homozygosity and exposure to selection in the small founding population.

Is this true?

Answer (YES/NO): YES